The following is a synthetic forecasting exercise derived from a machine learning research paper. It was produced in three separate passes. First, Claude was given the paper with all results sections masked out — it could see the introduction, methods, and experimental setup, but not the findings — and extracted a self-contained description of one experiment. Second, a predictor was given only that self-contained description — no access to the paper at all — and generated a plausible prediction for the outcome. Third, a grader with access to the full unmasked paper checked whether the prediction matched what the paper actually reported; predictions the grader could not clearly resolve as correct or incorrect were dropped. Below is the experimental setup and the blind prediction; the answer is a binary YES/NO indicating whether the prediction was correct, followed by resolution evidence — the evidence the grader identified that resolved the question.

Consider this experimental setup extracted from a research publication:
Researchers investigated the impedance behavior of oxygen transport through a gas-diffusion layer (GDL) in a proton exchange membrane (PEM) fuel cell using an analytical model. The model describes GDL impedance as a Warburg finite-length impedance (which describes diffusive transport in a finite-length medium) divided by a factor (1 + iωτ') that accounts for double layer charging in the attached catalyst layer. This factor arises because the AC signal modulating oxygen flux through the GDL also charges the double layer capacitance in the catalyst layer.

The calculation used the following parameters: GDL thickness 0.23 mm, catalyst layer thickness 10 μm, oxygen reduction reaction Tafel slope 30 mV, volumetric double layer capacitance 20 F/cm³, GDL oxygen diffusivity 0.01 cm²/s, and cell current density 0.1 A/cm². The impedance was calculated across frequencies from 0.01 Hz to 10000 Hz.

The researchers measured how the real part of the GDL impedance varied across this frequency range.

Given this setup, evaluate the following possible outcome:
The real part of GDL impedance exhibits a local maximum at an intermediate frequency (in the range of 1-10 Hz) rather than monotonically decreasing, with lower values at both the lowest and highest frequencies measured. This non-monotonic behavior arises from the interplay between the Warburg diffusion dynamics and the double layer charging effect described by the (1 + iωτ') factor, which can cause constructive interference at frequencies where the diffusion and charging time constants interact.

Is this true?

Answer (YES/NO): NO